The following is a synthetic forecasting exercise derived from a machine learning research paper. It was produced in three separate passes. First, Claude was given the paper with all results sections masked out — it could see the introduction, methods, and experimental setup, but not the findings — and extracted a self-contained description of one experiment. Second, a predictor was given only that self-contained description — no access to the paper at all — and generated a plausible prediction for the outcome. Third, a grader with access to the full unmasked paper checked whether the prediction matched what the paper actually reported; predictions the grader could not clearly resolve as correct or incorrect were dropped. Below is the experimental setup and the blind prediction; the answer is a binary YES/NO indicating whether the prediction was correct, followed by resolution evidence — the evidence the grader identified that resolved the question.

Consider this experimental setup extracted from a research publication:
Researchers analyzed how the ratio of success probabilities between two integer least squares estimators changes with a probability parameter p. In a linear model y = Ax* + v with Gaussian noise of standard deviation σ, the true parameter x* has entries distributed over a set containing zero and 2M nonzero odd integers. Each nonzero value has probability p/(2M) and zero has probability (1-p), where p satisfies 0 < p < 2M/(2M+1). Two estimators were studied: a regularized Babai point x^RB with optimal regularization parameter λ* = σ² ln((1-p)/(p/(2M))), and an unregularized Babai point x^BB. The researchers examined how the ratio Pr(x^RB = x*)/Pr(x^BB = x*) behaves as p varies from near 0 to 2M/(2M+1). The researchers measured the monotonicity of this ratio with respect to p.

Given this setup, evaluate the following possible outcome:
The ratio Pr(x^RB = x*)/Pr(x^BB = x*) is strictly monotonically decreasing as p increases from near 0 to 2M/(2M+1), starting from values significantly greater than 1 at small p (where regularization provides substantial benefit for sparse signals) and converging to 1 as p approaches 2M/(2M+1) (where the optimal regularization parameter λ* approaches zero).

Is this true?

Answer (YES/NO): YES